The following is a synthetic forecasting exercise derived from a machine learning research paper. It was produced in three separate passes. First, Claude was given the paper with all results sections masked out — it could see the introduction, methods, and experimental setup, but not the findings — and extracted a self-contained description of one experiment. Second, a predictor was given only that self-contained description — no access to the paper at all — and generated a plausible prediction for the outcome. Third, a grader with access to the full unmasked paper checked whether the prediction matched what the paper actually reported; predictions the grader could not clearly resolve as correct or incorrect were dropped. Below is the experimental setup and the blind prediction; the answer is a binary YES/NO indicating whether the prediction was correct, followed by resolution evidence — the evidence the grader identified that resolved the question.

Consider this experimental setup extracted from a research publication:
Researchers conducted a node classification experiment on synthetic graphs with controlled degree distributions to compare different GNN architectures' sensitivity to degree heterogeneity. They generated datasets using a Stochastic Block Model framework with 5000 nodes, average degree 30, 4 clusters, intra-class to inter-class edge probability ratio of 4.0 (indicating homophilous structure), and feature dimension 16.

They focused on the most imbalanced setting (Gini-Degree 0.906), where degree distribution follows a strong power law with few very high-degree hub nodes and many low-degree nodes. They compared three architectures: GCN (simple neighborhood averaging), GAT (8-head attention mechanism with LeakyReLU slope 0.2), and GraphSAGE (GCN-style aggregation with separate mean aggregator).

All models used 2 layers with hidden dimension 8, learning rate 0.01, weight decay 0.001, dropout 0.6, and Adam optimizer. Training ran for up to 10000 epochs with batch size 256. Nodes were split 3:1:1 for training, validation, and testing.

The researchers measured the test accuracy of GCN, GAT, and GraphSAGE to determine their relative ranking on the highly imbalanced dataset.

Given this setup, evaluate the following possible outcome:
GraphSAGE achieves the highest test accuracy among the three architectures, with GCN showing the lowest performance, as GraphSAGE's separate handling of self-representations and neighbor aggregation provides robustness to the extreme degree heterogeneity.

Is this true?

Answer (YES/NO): NO